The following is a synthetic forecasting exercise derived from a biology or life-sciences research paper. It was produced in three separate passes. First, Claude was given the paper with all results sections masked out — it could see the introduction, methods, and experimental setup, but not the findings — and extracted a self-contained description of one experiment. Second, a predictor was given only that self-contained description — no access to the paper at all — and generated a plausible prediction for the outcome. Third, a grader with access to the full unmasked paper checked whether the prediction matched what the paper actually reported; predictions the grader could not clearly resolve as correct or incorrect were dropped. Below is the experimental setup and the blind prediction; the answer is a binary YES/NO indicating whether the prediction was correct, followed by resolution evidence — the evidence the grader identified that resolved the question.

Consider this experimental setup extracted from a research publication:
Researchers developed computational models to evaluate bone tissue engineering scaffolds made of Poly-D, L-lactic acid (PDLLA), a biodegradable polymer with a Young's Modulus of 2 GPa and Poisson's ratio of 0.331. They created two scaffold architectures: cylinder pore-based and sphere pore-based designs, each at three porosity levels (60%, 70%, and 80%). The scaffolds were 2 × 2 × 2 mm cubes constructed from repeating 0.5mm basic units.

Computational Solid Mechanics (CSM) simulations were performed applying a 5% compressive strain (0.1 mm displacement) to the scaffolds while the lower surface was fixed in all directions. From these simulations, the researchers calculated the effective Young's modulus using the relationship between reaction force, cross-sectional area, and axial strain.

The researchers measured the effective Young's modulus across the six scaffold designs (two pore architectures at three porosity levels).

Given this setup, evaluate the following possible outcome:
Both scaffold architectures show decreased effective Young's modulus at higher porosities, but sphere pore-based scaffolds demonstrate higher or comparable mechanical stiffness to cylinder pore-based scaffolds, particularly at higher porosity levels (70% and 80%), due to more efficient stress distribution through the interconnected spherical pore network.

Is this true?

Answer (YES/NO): NO